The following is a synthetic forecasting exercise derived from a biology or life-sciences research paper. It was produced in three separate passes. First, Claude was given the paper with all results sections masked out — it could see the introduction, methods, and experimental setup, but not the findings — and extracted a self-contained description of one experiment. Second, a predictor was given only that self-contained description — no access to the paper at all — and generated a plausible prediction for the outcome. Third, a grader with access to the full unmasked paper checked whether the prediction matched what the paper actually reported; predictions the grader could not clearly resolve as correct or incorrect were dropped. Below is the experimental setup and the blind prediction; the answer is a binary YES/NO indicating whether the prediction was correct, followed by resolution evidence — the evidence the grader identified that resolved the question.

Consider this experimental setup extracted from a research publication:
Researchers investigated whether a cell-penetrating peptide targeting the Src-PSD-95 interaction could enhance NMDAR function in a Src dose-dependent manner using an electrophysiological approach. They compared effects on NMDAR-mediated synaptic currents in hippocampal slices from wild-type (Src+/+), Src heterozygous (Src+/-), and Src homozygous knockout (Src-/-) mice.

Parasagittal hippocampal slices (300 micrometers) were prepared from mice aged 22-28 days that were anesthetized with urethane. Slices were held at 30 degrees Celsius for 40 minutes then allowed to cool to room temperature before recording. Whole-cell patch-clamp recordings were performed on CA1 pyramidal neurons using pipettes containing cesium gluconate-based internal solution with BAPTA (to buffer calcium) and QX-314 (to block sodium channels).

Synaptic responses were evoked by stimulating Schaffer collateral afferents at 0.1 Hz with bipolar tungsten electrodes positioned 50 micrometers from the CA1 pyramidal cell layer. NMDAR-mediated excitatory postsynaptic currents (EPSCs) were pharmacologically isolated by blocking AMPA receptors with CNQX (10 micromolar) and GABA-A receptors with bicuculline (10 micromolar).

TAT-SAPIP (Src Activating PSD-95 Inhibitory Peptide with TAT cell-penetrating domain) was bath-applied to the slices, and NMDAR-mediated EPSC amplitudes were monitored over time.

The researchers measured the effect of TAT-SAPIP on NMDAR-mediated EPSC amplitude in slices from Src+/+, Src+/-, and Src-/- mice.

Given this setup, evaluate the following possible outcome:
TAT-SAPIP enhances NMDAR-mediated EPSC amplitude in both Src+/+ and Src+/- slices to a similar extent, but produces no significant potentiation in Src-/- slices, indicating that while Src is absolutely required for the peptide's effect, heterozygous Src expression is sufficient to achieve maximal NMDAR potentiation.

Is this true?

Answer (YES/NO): YES